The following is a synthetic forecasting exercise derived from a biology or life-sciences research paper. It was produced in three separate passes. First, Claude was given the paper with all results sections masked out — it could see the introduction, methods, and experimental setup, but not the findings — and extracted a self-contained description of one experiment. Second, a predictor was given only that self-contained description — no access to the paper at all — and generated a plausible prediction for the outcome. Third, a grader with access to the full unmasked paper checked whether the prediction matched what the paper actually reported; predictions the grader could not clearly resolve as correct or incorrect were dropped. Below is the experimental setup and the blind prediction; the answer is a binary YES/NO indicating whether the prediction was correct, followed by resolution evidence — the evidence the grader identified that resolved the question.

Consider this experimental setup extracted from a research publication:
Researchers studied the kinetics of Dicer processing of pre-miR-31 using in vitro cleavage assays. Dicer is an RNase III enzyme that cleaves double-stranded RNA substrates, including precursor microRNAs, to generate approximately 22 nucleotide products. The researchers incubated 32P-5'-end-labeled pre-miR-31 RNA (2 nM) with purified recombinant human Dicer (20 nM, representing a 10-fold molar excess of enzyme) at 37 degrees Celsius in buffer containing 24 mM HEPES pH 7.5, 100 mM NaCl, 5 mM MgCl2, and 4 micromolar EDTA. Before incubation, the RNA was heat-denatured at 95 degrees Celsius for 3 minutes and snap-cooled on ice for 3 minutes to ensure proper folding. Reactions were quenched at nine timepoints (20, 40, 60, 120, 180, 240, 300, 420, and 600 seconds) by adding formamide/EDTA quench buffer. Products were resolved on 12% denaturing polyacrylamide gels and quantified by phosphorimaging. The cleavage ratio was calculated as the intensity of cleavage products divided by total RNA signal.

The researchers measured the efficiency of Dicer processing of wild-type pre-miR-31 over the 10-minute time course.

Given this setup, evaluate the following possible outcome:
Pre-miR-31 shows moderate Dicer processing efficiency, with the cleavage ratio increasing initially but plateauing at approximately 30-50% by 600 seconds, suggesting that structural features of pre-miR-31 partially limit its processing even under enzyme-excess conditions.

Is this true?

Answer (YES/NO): NO